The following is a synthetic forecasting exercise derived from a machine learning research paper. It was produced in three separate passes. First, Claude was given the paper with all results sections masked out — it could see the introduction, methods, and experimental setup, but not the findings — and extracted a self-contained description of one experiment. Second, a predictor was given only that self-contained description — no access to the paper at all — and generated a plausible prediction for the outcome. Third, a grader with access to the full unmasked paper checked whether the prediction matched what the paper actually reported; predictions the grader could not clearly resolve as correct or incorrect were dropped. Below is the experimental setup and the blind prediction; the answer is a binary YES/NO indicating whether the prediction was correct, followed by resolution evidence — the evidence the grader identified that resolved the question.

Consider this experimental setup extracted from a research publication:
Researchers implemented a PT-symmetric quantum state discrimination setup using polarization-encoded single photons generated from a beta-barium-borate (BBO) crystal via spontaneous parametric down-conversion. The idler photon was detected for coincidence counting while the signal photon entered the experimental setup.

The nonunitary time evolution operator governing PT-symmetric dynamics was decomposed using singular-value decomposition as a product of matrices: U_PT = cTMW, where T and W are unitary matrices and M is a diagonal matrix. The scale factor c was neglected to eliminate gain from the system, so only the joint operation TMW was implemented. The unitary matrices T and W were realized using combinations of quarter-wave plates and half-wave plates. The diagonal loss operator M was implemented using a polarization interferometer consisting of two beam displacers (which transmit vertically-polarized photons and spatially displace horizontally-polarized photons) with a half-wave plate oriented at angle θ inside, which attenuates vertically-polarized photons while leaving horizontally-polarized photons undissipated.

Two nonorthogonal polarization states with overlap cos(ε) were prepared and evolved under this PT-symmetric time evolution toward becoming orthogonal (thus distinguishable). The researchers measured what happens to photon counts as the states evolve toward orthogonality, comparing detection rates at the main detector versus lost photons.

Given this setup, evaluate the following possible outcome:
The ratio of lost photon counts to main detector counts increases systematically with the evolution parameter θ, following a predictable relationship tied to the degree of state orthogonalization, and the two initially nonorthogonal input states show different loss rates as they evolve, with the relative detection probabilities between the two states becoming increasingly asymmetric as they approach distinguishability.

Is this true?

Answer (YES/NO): NO